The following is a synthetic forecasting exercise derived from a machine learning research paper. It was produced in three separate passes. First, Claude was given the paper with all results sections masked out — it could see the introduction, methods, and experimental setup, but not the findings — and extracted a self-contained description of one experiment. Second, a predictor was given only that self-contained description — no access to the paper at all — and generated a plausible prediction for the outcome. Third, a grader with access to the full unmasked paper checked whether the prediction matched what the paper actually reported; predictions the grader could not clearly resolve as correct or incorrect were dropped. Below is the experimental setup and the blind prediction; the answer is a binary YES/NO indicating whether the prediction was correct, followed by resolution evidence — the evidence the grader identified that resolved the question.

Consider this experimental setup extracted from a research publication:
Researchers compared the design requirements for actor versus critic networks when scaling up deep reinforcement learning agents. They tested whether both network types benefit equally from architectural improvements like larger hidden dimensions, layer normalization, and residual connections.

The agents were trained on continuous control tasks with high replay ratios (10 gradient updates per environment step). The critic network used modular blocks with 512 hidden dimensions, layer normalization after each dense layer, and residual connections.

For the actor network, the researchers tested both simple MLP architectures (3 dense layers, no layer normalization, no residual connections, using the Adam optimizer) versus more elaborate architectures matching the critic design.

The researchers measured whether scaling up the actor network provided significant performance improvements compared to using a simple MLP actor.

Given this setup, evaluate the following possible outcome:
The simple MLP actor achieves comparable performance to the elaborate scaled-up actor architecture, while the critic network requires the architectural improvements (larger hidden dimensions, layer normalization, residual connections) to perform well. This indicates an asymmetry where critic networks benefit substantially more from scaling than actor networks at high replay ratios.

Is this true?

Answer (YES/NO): YES